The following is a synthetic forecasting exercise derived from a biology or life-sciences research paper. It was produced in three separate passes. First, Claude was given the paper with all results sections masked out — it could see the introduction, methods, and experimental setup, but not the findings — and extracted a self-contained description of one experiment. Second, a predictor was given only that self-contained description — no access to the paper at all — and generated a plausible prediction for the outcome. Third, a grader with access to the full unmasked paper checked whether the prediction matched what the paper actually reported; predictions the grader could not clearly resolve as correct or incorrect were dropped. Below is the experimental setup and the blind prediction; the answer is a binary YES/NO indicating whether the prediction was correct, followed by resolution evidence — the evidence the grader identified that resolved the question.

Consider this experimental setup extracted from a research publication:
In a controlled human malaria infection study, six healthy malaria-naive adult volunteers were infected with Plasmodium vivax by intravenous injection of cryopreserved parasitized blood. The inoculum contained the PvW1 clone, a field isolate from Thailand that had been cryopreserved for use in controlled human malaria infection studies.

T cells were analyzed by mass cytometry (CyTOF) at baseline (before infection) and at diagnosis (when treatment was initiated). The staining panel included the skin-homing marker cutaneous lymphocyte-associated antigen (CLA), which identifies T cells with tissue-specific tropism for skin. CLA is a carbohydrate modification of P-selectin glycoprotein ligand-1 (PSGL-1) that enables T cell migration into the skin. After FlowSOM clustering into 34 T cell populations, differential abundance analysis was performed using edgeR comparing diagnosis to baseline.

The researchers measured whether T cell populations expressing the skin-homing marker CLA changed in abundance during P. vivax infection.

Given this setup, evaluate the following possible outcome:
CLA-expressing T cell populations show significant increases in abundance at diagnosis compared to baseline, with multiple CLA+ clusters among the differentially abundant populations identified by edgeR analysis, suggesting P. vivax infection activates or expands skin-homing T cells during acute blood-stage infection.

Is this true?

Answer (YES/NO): NO